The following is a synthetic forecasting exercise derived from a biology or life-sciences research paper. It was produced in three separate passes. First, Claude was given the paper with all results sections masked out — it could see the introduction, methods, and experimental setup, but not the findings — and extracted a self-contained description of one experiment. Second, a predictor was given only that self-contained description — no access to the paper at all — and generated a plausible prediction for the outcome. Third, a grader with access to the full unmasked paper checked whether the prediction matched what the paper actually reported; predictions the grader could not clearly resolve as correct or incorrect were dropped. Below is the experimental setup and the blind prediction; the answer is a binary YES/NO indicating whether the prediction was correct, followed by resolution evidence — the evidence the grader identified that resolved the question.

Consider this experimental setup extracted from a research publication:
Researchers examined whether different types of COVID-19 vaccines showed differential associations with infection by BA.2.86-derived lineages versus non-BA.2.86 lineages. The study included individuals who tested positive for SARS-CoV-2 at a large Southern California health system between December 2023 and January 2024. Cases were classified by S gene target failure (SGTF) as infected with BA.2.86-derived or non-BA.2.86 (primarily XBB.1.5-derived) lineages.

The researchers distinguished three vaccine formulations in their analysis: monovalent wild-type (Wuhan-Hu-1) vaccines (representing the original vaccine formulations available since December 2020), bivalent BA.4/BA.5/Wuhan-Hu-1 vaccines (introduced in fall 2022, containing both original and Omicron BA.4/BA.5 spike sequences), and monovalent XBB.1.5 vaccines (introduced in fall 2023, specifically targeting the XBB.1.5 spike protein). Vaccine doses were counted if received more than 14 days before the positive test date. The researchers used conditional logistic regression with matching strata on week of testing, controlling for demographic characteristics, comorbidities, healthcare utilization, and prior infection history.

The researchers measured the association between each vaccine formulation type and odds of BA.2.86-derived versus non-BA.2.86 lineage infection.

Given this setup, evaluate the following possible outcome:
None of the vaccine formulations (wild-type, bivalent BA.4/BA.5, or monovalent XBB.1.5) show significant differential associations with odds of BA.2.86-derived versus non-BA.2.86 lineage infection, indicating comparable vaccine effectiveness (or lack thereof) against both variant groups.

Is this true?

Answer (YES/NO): NO